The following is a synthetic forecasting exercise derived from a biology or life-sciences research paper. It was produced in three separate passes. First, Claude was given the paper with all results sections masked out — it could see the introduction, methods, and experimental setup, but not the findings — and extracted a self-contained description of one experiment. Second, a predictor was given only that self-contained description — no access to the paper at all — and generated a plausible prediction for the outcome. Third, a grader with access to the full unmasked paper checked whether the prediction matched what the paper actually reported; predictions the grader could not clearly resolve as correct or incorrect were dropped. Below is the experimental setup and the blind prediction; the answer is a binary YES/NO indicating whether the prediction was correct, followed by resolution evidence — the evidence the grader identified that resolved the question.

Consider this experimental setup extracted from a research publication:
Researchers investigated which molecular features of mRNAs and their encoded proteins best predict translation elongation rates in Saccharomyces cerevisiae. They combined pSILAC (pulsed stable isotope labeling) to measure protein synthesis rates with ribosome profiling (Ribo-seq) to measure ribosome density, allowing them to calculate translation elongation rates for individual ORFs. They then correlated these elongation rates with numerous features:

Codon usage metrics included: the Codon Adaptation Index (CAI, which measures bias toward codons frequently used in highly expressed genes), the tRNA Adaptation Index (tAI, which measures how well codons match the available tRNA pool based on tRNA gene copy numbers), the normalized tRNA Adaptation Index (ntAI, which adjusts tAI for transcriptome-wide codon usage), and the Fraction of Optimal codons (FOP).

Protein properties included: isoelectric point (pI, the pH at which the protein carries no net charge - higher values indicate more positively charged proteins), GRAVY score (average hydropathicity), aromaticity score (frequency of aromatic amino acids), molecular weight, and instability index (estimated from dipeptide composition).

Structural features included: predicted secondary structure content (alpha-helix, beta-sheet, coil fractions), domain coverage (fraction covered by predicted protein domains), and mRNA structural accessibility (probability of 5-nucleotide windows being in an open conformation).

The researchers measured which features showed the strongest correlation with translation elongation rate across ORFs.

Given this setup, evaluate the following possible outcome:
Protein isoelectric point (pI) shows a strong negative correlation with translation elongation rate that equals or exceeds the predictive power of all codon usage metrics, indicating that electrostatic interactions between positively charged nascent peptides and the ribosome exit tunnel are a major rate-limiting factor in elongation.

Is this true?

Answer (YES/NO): YES